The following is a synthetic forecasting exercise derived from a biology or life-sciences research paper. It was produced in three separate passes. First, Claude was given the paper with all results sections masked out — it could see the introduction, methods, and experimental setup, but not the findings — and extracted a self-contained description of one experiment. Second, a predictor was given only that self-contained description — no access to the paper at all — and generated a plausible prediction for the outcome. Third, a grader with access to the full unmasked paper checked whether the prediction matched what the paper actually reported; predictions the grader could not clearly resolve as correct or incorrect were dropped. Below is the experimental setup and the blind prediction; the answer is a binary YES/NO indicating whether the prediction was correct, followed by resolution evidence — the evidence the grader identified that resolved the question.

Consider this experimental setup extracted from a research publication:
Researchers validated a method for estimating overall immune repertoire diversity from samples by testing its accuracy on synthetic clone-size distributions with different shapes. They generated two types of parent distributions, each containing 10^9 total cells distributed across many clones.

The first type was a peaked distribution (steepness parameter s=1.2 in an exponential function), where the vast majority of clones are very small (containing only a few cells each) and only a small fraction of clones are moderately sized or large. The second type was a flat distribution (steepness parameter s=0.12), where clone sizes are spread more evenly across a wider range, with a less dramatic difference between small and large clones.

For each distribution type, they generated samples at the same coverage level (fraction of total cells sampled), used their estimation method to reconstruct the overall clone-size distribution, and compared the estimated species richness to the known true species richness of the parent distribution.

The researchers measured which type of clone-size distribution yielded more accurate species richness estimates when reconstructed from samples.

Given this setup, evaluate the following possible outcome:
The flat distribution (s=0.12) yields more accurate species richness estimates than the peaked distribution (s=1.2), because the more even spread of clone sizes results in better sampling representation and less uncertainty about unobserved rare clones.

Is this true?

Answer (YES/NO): NO